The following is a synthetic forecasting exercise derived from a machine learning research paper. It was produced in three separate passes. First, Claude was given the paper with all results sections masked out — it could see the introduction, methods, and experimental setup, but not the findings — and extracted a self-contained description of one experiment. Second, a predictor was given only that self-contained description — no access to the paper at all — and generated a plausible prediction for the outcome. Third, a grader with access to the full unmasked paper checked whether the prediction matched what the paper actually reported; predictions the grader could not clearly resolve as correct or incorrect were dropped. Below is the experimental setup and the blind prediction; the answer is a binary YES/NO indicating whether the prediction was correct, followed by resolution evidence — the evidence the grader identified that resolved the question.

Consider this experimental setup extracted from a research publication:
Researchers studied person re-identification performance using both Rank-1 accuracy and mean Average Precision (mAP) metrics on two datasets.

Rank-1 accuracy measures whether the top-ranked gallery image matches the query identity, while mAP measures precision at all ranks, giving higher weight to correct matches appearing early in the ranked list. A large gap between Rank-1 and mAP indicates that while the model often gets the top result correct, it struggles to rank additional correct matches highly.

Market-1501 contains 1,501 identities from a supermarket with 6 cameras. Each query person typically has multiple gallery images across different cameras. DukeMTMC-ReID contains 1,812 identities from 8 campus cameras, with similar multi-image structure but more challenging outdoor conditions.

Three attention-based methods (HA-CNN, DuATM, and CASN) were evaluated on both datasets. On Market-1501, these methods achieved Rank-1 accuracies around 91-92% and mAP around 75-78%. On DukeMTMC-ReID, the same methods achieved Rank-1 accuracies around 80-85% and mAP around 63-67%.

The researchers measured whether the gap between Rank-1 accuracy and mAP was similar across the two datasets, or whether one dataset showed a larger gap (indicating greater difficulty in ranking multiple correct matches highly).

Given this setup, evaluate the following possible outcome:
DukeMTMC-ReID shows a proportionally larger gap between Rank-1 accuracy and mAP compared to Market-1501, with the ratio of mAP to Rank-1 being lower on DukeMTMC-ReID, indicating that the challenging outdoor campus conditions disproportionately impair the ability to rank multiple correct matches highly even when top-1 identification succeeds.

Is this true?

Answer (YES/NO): YES